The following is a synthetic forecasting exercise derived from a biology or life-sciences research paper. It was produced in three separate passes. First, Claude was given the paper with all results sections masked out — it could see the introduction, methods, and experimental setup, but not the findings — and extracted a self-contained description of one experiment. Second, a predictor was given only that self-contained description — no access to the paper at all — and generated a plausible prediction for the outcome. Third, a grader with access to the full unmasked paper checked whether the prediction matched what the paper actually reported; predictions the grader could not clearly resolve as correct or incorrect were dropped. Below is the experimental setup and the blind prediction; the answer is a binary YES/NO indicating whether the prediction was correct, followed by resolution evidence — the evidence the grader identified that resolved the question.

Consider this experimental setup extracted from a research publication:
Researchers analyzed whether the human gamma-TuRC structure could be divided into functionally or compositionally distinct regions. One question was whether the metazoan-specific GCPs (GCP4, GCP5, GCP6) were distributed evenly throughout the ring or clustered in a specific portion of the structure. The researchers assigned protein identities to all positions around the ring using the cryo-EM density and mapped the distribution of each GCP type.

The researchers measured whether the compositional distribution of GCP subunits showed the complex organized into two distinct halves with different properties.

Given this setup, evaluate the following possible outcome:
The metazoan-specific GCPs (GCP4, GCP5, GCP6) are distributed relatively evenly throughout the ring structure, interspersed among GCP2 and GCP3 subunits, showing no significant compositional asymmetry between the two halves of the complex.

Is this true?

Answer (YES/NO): NO